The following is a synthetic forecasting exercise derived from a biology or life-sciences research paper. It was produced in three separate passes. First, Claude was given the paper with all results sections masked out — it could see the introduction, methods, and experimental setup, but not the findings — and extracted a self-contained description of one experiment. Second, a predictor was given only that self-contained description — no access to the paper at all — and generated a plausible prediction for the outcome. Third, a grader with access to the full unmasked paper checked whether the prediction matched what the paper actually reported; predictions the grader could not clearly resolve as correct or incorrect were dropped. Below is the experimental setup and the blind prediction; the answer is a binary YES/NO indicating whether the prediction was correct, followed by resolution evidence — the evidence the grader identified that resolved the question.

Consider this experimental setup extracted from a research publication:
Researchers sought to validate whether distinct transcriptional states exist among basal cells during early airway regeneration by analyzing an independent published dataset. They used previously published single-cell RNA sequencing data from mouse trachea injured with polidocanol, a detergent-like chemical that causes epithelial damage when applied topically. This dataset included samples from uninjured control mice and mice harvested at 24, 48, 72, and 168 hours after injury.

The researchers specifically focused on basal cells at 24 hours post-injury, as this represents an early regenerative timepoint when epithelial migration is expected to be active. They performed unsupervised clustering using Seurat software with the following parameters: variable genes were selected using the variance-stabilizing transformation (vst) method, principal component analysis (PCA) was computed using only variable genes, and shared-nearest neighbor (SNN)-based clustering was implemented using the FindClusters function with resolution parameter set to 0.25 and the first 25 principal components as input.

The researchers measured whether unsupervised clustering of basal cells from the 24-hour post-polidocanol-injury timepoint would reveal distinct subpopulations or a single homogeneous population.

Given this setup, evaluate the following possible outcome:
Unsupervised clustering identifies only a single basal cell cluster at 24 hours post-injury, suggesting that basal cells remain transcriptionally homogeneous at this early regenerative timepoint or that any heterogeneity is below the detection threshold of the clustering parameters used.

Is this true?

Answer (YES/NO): NO